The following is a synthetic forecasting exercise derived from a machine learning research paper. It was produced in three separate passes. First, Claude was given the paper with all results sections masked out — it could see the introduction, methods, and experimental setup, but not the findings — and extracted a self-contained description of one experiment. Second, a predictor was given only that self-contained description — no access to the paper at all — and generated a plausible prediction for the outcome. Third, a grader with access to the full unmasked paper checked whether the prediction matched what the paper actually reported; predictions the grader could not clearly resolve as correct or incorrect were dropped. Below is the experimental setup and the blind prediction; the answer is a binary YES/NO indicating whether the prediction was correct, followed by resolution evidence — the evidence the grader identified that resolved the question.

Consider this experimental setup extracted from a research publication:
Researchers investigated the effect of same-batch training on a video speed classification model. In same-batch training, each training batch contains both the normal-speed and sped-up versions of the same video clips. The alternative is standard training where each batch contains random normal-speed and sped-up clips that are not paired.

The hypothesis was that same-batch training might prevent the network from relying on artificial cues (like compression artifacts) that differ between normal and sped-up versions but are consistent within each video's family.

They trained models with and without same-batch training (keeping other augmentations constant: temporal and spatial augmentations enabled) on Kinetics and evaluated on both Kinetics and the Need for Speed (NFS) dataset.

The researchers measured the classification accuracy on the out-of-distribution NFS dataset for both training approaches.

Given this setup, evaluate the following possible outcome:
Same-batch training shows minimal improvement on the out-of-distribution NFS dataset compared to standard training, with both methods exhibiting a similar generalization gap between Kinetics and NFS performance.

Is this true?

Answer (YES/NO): NO